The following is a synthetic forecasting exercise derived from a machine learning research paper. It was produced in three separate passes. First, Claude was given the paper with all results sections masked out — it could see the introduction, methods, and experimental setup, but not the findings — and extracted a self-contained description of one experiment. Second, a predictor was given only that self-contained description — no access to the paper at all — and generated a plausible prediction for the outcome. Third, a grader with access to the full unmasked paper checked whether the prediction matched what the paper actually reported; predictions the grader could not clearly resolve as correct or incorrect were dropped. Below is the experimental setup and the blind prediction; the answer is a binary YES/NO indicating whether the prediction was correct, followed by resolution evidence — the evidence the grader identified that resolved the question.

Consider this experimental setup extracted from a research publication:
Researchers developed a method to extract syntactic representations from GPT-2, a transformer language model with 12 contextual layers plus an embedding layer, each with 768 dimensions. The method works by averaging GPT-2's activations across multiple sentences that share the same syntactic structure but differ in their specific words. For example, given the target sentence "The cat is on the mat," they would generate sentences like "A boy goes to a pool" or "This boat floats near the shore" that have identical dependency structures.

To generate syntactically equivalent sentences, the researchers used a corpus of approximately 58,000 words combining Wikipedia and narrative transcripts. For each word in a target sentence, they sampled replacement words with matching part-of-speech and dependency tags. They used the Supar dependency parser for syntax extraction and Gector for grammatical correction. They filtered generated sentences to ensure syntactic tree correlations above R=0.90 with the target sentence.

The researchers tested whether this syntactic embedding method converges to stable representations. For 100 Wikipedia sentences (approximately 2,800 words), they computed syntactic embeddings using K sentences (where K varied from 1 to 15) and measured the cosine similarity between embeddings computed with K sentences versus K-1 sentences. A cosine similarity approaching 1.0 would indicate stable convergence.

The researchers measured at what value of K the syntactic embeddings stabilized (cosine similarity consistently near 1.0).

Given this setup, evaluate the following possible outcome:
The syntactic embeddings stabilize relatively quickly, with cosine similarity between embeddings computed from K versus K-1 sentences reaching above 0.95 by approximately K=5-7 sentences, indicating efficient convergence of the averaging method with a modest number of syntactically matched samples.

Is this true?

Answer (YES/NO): NO